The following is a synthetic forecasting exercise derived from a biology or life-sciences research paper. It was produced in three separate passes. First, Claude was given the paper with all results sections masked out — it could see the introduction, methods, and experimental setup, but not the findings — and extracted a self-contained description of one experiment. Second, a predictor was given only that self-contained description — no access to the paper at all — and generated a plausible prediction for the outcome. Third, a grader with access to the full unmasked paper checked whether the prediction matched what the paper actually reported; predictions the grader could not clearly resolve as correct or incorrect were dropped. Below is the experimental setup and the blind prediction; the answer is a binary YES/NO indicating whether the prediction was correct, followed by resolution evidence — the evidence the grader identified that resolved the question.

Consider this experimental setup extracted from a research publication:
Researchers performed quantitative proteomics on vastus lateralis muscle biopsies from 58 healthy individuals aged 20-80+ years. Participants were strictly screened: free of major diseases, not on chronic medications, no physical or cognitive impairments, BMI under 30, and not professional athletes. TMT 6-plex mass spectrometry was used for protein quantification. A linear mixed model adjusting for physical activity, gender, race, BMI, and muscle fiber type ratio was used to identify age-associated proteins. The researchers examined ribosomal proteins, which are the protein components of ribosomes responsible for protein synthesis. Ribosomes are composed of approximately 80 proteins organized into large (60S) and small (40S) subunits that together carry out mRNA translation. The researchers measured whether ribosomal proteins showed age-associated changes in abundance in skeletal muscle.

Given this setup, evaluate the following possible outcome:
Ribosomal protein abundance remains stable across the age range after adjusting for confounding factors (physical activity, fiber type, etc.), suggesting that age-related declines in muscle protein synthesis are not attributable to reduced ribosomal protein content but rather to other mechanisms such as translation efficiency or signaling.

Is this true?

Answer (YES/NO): NO